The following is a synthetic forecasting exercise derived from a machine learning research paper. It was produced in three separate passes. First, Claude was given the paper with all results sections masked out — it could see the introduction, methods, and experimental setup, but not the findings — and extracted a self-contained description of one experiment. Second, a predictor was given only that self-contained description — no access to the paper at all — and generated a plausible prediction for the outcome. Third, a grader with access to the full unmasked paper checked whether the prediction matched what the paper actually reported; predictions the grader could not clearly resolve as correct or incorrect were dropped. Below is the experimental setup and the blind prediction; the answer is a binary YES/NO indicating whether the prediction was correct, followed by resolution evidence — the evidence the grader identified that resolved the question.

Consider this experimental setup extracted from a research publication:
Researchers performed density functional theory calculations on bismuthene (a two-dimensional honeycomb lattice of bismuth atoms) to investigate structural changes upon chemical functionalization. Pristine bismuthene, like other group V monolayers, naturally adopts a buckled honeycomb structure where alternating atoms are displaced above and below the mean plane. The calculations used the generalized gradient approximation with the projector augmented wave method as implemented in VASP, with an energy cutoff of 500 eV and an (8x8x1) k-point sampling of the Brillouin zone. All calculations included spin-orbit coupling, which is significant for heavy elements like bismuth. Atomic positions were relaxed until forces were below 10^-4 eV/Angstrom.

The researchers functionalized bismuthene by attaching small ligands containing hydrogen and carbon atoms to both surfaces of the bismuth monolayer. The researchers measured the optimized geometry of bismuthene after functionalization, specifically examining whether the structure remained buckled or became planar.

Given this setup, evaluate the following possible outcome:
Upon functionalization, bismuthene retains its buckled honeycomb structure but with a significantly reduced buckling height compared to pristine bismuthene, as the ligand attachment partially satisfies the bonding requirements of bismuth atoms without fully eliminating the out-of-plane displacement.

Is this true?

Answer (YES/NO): NO